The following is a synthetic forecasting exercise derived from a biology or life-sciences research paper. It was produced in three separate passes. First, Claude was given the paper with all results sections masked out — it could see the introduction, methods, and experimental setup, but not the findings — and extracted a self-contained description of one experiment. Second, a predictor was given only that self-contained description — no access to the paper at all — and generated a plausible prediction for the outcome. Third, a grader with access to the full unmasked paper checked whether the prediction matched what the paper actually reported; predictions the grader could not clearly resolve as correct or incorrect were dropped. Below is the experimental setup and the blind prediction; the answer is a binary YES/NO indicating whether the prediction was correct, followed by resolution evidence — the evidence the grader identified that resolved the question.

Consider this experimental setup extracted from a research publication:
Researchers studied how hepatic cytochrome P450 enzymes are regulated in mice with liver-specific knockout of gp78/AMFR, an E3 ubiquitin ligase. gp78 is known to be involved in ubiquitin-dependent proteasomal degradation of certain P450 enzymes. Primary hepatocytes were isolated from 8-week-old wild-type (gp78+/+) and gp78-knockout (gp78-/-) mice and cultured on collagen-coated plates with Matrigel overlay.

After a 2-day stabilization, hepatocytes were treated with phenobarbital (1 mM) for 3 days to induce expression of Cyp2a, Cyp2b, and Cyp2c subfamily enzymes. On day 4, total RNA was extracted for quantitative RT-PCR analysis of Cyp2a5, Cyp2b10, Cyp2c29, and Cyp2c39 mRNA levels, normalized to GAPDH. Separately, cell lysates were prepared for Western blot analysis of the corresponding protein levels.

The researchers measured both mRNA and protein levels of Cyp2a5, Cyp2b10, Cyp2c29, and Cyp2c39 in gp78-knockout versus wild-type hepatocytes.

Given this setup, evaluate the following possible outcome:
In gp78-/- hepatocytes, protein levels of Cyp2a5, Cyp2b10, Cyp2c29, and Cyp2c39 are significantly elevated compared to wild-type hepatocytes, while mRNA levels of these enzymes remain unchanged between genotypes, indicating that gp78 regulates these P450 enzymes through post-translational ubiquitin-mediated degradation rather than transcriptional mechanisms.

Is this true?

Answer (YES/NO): NO